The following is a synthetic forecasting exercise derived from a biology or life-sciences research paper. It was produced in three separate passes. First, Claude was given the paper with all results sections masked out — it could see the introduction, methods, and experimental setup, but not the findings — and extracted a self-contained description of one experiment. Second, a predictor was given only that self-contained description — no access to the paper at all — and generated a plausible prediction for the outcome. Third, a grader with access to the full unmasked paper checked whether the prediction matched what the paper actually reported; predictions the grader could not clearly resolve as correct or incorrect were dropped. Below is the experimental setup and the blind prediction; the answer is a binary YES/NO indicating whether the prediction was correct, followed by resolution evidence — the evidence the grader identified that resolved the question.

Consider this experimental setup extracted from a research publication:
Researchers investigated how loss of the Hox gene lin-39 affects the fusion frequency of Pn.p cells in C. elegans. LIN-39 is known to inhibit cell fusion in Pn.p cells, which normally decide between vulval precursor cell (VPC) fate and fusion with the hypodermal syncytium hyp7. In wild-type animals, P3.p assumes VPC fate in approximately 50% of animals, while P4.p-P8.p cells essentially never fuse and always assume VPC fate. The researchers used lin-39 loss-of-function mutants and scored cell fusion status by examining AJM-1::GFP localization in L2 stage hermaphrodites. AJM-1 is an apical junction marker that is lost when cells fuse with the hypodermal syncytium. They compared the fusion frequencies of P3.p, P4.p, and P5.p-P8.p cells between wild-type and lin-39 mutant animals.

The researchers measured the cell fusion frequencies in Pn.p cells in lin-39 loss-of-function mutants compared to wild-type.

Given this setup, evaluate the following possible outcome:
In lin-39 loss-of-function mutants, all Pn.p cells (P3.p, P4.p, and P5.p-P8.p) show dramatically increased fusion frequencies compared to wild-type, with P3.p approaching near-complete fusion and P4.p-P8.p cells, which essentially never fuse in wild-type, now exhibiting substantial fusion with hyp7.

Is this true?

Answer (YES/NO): YES